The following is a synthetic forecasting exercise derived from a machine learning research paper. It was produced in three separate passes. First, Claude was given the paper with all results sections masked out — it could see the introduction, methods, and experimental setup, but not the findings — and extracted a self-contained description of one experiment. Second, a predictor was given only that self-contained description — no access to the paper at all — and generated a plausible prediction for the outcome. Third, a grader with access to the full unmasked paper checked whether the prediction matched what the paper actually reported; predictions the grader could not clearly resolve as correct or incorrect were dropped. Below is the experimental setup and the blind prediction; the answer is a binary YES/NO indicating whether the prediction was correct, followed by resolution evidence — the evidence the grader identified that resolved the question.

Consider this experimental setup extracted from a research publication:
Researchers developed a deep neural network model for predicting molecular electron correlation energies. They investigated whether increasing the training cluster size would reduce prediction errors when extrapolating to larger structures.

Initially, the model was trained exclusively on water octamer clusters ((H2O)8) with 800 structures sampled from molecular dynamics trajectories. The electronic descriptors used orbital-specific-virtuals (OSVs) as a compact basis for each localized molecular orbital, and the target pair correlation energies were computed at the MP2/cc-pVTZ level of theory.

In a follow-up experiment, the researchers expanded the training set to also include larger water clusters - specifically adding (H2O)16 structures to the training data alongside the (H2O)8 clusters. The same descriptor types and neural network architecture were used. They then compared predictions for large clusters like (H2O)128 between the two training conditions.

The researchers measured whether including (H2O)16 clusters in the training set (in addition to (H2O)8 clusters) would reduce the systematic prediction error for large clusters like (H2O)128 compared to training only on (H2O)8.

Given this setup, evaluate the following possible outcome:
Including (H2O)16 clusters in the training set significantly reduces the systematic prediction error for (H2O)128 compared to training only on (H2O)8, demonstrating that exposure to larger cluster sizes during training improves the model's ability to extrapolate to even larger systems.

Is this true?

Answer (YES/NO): YES